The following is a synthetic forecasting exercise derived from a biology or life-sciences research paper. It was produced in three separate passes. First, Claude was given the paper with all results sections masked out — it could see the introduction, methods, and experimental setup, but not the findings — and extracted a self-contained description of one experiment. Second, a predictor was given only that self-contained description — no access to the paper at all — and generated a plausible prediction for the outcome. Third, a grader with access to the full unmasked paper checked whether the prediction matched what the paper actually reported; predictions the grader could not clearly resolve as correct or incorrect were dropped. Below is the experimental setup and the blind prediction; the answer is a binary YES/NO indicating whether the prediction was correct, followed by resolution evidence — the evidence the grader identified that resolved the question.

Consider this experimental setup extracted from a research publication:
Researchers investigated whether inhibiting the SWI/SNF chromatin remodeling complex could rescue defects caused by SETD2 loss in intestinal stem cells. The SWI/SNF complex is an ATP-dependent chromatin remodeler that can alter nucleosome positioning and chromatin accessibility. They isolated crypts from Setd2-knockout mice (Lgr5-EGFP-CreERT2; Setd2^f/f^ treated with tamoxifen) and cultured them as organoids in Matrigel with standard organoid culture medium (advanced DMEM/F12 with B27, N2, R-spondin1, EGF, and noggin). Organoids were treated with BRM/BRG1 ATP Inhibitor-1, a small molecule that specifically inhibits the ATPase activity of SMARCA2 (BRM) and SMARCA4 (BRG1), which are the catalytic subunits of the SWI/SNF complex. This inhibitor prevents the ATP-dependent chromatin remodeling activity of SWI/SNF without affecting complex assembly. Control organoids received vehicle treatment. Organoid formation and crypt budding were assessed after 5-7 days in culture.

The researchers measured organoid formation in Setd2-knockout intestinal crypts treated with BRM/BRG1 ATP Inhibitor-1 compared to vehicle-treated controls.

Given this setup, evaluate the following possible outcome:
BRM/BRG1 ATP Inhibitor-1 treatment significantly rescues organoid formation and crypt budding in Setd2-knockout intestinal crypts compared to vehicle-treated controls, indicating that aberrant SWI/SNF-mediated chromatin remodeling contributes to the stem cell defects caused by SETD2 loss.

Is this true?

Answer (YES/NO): YES